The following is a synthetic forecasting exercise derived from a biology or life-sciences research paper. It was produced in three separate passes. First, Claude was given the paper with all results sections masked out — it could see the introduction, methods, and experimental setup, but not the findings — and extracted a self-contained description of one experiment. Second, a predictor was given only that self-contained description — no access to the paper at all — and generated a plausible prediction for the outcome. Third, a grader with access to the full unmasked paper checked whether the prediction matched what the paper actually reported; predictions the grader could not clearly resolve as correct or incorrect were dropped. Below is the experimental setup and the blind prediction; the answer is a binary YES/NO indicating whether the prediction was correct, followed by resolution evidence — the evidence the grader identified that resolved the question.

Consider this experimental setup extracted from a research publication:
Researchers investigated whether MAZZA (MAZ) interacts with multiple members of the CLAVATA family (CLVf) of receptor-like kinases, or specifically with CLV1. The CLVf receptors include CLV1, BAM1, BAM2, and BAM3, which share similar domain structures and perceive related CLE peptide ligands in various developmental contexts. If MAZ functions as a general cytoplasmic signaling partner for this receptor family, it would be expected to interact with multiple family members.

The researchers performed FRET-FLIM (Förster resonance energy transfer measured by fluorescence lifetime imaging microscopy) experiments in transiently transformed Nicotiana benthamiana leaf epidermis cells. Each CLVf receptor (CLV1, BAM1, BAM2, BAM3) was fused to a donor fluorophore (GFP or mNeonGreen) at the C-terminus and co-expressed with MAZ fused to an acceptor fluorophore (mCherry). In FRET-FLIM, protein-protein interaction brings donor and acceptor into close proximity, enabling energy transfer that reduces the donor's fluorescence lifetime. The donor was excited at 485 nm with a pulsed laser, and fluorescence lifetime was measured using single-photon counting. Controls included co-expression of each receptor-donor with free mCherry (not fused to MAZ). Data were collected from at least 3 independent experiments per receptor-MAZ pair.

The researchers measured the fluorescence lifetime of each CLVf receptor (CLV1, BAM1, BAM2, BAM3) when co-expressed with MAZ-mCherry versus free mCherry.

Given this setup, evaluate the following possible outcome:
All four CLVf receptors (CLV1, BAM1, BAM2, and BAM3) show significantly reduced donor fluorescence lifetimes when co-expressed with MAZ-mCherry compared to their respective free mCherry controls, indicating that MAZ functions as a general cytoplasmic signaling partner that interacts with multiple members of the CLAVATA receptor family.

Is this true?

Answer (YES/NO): NO